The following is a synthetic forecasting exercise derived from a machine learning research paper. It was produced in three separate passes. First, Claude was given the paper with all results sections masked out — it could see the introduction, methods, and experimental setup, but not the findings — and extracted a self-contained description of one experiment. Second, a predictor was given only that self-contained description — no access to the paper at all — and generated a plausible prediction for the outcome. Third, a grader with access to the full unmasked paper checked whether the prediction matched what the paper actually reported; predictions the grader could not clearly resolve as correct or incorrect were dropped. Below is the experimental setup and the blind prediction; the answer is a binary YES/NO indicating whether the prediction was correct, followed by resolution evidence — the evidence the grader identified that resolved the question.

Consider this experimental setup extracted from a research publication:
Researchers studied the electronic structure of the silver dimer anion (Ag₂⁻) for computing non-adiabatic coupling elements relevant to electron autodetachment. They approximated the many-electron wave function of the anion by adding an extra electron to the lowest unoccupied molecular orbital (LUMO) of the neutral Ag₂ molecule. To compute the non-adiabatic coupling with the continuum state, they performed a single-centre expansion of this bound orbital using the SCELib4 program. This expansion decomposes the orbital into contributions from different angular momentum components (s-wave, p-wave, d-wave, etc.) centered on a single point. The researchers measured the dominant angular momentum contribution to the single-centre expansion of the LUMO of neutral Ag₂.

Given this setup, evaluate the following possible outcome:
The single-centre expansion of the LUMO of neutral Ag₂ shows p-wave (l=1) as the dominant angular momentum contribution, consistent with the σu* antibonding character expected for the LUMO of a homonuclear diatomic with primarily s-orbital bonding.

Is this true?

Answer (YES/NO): YES